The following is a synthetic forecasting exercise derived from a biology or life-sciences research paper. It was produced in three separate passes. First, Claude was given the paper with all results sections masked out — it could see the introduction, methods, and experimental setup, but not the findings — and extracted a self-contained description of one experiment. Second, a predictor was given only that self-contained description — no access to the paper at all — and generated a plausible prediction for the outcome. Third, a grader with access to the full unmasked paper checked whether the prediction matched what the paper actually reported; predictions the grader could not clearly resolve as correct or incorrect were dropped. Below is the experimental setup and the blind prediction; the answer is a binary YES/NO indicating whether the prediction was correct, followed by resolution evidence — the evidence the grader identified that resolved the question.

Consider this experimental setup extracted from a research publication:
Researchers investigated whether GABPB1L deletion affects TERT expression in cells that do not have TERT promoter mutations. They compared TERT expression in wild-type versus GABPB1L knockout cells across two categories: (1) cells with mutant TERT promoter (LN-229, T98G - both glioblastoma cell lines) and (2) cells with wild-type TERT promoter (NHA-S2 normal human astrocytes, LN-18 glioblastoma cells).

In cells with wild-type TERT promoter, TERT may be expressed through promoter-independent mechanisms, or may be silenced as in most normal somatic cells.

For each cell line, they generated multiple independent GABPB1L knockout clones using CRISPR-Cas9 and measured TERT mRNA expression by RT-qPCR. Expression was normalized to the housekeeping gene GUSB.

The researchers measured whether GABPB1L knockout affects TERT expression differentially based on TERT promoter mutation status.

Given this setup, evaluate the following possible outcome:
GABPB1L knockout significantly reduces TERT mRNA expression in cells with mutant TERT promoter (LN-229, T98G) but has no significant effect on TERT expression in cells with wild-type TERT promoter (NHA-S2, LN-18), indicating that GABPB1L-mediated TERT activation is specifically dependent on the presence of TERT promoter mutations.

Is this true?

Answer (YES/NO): YES